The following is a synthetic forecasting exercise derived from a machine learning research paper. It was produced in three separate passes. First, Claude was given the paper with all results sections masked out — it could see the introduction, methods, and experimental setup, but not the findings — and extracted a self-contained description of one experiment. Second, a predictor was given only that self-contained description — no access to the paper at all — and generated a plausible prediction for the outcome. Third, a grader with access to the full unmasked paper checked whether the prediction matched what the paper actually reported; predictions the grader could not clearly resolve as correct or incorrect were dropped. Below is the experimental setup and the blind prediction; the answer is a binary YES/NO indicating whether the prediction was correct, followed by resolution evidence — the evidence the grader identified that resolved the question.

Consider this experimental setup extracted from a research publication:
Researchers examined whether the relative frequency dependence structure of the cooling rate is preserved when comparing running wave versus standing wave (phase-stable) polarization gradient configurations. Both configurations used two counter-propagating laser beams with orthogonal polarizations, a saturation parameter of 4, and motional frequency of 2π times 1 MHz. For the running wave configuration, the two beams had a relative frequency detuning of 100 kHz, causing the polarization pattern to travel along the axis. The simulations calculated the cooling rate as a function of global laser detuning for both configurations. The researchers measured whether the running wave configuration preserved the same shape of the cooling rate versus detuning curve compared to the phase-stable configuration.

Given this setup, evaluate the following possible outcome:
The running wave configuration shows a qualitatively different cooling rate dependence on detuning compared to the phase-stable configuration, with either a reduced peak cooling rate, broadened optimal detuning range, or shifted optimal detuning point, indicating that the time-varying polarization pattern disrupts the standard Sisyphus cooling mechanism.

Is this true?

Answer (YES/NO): NO